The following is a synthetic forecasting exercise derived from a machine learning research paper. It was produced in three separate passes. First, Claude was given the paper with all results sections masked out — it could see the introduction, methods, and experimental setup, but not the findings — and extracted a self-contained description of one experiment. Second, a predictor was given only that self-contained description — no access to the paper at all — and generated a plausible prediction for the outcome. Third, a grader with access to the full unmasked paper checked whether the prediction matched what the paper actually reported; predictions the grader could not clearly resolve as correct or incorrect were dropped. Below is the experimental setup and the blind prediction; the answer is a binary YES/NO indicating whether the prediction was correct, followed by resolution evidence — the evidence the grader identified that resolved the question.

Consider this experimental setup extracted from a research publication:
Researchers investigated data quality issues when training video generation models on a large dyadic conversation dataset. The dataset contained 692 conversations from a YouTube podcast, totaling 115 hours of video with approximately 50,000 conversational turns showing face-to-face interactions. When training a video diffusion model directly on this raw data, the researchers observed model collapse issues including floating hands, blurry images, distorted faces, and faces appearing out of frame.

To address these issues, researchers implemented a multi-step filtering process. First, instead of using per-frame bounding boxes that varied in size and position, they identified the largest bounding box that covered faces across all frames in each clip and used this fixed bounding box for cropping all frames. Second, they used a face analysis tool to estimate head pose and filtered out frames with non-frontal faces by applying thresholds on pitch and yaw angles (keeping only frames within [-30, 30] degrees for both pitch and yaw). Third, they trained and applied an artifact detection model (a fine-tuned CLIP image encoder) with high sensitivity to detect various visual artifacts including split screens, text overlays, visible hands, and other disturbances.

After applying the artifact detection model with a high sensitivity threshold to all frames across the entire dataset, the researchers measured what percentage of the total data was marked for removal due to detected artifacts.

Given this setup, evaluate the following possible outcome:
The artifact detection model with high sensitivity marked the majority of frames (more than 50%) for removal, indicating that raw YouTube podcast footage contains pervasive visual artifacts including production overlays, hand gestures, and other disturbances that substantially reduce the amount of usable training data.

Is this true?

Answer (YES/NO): NO